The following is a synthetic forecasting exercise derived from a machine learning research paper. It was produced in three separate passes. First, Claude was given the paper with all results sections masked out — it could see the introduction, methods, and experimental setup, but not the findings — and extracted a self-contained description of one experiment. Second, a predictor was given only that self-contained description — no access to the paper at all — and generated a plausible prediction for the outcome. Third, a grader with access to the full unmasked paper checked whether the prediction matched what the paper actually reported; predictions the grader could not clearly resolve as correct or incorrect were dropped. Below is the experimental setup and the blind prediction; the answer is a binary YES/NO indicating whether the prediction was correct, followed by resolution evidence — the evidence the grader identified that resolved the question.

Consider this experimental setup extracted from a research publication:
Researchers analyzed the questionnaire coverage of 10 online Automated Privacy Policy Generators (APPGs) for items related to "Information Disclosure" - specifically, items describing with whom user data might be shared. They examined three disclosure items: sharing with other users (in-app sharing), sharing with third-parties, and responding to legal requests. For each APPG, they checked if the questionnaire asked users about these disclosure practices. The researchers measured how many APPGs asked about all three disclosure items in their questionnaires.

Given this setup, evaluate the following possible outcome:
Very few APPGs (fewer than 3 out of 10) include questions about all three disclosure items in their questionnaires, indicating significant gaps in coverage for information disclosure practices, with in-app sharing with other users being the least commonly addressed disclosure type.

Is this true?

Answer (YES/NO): NO